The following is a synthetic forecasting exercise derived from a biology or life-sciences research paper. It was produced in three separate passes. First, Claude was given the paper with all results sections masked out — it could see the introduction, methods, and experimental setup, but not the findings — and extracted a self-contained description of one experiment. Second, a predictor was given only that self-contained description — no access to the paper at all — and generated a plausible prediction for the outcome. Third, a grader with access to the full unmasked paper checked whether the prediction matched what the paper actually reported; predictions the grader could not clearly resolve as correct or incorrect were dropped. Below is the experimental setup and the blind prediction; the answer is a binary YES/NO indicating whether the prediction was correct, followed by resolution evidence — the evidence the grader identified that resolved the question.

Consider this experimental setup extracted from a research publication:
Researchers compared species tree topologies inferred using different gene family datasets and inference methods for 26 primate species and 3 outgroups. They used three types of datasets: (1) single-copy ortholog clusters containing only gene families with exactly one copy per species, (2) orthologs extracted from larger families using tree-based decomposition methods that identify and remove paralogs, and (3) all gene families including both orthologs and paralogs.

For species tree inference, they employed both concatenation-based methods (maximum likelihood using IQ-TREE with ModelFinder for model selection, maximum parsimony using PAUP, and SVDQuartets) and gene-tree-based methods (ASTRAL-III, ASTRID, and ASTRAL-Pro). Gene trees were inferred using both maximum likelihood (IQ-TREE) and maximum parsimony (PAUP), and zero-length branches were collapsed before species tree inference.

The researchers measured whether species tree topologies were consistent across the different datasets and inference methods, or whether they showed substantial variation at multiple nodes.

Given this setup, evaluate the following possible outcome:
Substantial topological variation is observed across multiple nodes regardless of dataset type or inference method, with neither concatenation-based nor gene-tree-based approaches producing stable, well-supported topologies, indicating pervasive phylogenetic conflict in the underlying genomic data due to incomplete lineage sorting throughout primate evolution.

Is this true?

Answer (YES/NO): NO